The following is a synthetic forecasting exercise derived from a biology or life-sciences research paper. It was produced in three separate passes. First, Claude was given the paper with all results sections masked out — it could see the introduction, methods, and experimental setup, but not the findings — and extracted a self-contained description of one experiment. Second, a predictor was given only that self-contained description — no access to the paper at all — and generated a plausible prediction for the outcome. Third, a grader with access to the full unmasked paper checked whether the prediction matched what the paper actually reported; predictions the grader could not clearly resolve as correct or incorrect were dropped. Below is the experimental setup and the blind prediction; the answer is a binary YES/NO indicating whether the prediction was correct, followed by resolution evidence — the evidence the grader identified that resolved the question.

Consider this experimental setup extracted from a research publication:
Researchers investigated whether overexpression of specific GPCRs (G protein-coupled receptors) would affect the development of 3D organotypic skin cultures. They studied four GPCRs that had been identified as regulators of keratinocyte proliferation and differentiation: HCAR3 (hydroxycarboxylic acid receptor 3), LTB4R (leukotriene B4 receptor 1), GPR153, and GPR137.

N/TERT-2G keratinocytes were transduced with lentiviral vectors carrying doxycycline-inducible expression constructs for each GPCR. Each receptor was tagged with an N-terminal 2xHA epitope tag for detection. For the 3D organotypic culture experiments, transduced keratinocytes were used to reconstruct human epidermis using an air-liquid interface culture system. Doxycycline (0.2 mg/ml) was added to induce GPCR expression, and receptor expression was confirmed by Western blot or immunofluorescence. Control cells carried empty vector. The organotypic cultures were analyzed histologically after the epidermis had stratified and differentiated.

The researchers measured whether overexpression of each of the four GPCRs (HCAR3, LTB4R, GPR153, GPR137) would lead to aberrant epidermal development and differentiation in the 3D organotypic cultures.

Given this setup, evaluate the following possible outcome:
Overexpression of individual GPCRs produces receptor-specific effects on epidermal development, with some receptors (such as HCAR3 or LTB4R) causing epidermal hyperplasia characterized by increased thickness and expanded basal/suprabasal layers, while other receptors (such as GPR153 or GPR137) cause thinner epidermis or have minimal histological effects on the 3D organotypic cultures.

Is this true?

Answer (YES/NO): NO